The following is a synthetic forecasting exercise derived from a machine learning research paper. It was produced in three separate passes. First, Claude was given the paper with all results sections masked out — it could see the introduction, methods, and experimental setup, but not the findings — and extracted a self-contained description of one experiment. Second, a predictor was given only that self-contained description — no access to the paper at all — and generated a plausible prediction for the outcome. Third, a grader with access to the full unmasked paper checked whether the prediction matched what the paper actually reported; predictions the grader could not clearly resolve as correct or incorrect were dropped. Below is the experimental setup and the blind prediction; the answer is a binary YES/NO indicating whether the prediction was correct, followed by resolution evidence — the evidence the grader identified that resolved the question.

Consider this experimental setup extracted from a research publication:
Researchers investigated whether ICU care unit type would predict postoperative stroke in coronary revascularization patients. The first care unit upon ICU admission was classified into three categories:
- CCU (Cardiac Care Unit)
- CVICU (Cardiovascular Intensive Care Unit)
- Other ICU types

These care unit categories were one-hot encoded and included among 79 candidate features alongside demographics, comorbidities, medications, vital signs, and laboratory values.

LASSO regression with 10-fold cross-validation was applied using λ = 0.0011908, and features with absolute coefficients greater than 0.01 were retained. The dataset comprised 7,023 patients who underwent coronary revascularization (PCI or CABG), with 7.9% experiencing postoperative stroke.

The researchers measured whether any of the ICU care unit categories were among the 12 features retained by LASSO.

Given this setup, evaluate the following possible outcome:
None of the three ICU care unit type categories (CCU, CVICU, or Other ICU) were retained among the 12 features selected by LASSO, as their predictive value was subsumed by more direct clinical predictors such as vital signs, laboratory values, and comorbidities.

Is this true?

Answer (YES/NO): NO